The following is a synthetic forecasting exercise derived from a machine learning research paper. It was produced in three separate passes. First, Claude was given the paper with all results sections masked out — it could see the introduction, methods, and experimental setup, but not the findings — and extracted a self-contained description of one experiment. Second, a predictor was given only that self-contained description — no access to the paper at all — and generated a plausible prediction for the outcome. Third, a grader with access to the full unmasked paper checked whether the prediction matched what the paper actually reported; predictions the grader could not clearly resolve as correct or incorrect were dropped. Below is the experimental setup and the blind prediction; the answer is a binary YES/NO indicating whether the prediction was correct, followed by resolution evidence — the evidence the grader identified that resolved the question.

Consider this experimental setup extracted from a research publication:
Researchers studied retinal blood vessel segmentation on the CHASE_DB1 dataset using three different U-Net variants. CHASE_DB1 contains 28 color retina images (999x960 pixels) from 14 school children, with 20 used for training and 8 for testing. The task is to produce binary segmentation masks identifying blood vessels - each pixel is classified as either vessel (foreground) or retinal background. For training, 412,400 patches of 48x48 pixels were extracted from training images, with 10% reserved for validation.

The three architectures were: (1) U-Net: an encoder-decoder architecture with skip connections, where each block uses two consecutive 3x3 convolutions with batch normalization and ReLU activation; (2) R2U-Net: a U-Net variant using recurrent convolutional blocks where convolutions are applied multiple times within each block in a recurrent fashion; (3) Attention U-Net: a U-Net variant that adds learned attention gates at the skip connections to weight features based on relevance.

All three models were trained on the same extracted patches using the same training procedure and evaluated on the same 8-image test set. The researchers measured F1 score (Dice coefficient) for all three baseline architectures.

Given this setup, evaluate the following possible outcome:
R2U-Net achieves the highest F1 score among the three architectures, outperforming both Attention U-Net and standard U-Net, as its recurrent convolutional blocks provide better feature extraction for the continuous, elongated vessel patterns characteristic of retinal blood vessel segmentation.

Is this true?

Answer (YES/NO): NO